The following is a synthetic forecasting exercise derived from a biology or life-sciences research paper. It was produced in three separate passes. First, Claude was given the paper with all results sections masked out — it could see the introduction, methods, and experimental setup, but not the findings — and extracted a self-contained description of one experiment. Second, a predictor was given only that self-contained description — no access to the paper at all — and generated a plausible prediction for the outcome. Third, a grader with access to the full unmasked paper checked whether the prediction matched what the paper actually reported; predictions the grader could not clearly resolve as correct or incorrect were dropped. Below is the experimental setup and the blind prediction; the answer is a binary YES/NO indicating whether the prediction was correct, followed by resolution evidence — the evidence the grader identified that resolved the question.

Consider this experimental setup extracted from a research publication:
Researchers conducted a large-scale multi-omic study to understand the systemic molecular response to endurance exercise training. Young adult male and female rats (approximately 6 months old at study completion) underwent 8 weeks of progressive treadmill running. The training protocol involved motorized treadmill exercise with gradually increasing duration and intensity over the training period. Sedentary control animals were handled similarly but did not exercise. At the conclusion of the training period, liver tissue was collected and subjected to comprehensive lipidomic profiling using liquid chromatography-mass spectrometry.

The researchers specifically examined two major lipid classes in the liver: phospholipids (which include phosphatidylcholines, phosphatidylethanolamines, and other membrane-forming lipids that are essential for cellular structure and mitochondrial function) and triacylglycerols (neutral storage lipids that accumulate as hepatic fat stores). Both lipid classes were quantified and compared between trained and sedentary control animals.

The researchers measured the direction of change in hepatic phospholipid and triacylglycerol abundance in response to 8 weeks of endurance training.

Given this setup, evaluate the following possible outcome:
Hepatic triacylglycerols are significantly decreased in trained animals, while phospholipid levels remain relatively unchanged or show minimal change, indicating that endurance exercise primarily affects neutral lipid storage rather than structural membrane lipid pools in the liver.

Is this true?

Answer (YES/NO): NO